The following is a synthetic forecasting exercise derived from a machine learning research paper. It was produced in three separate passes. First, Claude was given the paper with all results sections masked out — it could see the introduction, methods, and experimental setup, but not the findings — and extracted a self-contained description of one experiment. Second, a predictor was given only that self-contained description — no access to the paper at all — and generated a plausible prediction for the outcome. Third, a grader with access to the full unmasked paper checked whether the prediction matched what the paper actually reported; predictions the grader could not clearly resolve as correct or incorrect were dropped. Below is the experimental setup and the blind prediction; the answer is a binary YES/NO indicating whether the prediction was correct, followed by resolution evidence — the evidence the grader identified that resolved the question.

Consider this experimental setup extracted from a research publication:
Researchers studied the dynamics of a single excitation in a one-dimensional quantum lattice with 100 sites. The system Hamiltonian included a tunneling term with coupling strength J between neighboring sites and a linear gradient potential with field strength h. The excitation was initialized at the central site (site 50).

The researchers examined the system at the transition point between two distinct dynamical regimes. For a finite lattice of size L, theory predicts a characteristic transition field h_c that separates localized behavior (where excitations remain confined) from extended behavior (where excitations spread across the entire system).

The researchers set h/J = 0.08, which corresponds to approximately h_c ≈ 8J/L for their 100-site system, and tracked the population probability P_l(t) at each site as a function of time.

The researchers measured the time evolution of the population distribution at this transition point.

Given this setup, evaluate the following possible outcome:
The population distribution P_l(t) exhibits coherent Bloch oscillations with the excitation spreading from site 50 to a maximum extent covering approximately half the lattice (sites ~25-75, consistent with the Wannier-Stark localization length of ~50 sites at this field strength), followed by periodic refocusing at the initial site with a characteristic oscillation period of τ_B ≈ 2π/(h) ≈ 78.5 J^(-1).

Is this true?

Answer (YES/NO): NO